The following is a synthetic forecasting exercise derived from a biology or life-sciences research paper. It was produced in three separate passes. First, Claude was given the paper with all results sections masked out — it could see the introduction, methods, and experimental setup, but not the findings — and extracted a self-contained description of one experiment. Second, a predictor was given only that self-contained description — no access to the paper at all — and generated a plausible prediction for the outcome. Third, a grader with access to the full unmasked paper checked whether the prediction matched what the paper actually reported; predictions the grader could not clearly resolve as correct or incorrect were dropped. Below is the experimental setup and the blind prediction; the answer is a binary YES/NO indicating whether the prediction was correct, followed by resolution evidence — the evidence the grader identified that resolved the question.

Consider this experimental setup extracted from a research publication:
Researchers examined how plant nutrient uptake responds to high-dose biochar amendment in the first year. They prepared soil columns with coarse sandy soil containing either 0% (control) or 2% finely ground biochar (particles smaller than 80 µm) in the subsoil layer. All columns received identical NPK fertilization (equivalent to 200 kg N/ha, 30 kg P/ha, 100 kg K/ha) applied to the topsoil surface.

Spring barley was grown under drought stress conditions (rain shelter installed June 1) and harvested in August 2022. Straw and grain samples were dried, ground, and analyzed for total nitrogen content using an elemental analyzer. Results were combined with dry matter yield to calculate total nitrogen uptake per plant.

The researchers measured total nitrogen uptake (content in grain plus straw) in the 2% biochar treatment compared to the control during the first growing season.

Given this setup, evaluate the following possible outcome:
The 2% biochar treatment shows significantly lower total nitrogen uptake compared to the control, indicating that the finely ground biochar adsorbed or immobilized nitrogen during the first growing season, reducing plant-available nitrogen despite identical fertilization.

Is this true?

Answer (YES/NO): YES